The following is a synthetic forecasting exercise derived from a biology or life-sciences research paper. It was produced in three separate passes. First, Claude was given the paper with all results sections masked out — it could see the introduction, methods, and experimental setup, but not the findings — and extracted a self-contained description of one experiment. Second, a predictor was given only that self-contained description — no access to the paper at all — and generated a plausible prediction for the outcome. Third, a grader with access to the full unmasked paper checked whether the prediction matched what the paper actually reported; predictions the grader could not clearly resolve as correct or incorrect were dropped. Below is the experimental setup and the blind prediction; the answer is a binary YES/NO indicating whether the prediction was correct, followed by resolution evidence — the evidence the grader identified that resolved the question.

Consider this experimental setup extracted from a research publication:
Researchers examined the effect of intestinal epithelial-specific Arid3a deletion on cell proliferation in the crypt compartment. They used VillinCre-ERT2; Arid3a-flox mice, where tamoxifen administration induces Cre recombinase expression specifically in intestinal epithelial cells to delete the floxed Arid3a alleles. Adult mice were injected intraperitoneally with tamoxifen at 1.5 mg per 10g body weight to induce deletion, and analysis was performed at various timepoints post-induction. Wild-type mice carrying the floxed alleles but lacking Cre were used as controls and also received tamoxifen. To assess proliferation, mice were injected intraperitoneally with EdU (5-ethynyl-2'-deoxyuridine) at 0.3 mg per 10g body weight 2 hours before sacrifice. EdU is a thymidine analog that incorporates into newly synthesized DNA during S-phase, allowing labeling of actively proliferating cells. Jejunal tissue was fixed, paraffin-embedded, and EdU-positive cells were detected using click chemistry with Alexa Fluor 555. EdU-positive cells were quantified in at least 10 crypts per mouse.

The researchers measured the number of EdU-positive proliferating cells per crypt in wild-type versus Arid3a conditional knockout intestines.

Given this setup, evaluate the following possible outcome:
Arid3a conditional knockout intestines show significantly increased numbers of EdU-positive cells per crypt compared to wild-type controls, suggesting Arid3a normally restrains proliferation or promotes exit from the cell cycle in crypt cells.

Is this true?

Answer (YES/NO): NO